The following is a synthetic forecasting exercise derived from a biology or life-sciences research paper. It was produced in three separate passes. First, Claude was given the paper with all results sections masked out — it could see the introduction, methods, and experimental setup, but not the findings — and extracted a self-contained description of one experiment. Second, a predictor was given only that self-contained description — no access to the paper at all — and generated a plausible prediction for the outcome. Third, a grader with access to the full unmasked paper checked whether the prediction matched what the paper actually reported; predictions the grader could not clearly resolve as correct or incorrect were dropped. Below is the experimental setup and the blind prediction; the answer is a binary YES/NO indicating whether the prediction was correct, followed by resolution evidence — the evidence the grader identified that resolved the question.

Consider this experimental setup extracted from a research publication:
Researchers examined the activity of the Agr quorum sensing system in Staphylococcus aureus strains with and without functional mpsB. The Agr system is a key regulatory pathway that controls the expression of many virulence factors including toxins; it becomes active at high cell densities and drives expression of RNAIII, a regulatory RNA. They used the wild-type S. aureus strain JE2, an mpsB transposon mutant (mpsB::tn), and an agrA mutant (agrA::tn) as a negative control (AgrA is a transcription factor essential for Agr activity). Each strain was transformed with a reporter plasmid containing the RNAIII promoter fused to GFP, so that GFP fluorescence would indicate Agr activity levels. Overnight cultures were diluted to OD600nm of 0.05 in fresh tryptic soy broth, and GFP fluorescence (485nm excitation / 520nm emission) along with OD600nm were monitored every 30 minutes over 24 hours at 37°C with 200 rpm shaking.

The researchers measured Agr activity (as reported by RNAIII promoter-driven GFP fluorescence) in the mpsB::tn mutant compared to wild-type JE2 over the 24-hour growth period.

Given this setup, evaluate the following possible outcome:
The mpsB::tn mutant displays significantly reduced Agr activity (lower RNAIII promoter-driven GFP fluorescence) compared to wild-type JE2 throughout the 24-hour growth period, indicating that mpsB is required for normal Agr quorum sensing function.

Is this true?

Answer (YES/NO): YES